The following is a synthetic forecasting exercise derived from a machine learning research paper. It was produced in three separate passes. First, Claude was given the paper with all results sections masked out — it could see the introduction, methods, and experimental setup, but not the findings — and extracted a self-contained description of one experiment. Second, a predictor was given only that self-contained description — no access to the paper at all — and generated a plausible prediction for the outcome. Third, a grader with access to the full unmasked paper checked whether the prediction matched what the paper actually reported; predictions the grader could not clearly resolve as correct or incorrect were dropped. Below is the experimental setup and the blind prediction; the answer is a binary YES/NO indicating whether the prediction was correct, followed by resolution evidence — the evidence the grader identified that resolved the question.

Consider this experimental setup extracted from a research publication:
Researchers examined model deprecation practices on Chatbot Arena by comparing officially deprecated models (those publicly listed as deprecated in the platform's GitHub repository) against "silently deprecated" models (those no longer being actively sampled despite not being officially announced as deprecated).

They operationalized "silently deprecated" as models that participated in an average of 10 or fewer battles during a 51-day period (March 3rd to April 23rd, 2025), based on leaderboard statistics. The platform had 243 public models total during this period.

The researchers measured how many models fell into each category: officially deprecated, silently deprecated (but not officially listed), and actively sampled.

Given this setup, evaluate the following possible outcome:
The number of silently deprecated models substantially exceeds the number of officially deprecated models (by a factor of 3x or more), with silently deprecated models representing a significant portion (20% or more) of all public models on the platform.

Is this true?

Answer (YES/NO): YES